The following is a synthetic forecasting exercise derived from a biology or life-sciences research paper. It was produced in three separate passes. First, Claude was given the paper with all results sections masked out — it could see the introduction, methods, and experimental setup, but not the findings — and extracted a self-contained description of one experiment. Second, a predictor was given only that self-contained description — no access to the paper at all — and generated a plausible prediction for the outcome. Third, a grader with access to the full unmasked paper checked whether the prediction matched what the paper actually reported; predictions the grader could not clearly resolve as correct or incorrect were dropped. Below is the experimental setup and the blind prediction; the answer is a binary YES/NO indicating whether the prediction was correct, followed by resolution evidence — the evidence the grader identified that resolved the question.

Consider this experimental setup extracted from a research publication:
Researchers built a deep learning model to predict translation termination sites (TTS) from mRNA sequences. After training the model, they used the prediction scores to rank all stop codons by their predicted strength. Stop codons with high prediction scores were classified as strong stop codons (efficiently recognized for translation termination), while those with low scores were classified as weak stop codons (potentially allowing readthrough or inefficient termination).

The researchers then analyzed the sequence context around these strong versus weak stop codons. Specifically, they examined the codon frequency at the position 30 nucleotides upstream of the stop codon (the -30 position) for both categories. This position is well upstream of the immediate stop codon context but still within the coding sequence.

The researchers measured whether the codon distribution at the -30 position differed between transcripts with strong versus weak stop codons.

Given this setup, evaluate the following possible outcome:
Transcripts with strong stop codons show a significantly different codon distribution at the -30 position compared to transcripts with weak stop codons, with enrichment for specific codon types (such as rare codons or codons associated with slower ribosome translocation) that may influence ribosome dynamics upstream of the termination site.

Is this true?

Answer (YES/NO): YES